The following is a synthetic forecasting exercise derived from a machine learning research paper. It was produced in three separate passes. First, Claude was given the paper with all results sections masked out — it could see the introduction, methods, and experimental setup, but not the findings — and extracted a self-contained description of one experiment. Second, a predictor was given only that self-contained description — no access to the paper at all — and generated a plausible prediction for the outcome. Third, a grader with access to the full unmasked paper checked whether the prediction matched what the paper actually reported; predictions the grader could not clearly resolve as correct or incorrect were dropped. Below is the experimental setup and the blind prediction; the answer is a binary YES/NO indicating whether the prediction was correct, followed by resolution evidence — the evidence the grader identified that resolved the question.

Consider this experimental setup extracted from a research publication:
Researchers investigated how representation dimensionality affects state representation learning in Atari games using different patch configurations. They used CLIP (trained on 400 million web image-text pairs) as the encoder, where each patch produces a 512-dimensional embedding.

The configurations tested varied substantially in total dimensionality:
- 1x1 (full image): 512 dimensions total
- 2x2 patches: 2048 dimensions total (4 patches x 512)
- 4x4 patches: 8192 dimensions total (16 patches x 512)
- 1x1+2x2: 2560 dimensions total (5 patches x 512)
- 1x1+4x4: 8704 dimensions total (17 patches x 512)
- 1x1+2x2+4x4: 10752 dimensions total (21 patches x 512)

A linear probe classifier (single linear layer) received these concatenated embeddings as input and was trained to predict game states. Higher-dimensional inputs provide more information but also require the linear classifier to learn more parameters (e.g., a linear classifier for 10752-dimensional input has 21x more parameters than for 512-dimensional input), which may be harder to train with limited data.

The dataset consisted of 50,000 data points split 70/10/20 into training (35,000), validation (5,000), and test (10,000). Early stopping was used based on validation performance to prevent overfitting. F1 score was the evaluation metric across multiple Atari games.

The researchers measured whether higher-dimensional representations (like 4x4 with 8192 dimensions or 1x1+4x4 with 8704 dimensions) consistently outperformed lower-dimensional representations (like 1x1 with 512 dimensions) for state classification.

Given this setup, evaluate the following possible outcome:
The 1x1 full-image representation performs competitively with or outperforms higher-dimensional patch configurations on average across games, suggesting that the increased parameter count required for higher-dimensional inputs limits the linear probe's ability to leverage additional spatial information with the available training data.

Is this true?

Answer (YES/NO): NO